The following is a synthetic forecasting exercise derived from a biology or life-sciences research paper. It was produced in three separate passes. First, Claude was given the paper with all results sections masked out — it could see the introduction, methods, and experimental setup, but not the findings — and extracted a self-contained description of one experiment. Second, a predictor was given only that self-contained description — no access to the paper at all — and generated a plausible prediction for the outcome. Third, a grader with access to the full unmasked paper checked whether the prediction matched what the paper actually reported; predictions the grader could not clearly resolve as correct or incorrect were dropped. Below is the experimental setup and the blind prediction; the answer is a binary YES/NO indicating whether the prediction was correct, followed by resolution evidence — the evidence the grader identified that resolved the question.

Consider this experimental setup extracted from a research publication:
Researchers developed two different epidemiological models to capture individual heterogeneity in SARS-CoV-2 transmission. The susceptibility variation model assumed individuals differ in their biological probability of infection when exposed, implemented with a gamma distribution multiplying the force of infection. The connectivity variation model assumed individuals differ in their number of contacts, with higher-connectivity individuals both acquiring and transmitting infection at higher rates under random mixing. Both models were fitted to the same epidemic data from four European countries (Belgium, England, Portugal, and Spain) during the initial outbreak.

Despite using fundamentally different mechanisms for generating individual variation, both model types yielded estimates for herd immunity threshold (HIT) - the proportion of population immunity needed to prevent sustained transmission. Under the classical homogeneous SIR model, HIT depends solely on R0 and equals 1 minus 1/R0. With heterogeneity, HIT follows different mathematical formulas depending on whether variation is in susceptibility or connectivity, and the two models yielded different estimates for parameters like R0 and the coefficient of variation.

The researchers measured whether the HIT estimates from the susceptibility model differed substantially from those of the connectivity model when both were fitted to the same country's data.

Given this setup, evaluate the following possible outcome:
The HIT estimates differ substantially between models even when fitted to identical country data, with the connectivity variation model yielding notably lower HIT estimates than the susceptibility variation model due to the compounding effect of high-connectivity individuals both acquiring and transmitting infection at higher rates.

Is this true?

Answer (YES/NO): NO